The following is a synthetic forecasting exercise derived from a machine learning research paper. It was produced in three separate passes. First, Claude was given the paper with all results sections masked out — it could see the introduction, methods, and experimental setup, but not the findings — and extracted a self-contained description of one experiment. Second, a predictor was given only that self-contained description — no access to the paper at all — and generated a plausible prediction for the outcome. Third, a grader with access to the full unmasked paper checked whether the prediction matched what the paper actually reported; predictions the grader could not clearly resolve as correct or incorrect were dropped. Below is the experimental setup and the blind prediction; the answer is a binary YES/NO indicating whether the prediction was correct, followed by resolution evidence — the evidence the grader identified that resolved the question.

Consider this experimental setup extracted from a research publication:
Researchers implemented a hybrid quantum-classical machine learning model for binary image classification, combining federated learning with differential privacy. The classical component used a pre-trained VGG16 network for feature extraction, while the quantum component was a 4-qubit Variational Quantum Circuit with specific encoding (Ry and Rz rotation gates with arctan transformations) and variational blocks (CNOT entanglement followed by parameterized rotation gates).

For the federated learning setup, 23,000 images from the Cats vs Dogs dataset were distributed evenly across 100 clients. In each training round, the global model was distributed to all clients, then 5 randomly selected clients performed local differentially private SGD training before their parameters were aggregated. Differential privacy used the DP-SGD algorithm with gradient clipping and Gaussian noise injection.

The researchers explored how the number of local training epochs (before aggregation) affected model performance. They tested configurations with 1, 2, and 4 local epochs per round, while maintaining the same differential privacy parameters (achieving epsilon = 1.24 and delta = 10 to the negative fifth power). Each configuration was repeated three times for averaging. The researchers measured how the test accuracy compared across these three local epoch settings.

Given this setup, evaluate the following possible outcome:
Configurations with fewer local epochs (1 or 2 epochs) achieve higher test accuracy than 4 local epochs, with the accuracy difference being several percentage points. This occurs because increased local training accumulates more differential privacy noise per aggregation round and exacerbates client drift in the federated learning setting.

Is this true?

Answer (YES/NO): NO